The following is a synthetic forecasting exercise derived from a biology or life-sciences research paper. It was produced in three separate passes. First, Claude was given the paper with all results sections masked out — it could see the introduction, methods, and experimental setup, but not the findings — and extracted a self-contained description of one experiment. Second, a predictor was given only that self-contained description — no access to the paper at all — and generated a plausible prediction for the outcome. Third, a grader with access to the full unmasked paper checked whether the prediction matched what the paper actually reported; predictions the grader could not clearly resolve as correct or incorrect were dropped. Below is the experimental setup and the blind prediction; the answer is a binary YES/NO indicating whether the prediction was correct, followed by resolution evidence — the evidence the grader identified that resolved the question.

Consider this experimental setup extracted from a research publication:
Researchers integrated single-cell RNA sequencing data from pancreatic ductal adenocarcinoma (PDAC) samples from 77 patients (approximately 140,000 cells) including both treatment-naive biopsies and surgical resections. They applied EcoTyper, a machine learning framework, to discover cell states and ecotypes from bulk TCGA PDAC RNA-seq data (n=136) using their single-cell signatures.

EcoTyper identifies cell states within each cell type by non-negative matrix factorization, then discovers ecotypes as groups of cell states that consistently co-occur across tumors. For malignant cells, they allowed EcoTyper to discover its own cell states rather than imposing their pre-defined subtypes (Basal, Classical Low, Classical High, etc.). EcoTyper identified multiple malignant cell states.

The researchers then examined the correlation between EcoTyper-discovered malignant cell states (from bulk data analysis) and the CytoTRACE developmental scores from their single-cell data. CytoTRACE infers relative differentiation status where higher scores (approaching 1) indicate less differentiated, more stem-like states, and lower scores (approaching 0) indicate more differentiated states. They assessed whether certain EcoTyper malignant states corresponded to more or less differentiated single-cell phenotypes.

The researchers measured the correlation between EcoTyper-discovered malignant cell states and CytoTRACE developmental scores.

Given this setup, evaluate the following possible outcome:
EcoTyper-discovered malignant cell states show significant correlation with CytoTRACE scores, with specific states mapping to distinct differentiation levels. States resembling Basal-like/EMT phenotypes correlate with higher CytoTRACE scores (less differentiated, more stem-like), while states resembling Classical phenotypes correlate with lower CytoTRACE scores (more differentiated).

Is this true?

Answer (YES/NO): YES